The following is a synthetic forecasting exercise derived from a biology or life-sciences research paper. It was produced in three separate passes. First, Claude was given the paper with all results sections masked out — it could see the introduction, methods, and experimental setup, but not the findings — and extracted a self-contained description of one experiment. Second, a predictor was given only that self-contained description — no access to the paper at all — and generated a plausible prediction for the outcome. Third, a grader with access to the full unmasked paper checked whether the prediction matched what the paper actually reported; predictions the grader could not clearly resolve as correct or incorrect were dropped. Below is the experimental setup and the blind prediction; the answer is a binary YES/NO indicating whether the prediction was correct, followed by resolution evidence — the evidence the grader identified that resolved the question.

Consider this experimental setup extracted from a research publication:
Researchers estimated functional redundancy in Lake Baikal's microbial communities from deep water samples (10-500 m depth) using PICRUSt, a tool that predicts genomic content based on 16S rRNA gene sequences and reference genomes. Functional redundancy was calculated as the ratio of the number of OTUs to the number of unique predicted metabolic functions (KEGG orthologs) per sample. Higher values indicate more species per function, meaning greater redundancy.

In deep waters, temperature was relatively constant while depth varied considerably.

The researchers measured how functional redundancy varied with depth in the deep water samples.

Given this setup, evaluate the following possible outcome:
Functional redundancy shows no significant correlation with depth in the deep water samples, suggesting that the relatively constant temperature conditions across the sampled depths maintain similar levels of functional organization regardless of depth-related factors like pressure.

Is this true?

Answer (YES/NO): NO